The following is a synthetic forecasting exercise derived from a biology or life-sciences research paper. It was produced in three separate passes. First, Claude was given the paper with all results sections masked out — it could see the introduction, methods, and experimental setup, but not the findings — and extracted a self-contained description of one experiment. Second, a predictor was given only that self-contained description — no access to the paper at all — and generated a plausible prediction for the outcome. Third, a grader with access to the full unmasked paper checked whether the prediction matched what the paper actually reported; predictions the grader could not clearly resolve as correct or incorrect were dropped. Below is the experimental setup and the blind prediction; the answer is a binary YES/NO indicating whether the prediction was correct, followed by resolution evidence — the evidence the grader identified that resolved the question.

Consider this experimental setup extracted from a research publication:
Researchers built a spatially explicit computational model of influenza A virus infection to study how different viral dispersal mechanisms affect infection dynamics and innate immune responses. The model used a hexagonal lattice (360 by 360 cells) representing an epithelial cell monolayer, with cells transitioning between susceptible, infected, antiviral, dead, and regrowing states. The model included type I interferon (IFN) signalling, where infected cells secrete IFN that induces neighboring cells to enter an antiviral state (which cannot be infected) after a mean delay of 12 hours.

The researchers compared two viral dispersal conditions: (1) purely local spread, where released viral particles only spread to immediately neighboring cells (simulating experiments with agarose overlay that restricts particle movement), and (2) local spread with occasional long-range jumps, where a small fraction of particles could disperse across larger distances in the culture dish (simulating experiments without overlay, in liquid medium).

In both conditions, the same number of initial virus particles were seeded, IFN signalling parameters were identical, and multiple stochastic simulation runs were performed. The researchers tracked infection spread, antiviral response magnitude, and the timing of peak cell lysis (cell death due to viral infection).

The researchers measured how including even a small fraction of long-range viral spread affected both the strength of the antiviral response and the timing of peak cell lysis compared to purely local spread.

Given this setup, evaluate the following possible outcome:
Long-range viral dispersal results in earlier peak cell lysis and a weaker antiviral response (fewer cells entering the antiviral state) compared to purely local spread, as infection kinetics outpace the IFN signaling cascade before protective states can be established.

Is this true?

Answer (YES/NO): NO